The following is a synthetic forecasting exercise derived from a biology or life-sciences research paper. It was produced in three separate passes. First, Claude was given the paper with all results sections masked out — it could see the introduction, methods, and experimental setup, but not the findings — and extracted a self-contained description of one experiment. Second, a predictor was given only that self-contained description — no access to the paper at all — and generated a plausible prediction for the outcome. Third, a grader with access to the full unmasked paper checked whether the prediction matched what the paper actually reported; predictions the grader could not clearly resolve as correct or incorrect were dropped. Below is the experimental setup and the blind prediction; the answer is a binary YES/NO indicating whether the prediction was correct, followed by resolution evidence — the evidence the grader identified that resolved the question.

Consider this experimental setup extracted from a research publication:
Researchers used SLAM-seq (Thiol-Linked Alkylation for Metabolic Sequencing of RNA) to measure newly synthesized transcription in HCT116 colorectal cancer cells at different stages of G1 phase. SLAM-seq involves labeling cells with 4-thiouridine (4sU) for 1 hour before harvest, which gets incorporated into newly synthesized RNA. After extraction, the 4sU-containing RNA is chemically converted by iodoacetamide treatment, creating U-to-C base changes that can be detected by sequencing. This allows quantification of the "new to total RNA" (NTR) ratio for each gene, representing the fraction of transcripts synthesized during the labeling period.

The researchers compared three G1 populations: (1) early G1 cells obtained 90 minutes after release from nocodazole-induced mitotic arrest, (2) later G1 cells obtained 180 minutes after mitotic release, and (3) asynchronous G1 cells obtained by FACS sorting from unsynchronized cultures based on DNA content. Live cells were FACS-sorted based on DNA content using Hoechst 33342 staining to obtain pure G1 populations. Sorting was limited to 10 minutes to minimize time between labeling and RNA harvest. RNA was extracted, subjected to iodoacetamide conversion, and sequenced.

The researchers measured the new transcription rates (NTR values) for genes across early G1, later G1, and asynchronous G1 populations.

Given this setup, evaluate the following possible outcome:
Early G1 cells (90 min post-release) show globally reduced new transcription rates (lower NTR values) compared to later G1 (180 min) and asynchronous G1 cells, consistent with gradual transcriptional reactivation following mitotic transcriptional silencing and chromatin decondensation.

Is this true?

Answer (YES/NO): YES